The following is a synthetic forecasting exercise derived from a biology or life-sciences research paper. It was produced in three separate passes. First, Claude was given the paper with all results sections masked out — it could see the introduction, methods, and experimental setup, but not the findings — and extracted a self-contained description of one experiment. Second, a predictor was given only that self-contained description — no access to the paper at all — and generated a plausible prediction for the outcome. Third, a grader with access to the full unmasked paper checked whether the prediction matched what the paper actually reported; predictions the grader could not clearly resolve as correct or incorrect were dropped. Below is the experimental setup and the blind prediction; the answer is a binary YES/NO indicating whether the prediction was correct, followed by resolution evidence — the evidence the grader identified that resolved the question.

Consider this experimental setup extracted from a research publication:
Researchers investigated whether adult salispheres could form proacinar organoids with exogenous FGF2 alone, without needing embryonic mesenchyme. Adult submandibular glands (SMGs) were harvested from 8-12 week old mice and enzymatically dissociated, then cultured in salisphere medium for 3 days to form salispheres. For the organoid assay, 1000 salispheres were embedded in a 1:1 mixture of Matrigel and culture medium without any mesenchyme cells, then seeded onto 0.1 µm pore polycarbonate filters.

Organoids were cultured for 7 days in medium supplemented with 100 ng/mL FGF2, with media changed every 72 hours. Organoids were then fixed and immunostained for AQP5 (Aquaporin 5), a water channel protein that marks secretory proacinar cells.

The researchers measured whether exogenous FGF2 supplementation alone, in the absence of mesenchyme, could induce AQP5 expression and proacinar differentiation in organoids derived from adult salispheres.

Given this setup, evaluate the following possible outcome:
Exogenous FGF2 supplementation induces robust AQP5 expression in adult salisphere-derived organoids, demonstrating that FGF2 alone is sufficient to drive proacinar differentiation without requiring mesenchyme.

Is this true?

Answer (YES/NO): NO